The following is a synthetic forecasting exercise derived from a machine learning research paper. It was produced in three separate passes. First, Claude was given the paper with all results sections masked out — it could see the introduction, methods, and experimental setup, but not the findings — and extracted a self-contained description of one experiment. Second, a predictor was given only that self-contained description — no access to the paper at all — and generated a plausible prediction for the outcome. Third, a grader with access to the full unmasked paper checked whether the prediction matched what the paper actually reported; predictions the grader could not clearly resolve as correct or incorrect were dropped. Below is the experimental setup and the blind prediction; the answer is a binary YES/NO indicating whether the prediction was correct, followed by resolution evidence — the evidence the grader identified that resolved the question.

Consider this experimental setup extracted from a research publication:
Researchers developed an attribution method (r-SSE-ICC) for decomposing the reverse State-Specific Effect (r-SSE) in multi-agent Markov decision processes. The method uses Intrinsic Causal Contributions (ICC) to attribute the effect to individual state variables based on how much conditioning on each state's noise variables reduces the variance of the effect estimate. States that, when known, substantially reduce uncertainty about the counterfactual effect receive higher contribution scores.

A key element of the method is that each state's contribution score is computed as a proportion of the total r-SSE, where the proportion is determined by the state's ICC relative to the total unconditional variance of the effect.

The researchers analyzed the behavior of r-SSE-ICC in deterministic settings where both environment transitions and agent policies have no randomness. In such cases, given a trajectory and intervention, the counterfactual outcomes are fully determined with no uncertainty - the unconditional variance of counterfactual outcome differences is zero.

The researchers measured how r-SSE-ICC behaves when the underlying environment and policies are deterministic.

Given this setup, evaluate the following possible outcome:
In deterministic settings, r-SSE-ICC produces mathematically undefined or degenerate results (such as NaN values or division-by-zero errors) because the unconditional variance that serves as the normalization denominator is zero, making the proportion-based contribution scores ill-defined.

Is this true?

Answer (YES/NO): NO